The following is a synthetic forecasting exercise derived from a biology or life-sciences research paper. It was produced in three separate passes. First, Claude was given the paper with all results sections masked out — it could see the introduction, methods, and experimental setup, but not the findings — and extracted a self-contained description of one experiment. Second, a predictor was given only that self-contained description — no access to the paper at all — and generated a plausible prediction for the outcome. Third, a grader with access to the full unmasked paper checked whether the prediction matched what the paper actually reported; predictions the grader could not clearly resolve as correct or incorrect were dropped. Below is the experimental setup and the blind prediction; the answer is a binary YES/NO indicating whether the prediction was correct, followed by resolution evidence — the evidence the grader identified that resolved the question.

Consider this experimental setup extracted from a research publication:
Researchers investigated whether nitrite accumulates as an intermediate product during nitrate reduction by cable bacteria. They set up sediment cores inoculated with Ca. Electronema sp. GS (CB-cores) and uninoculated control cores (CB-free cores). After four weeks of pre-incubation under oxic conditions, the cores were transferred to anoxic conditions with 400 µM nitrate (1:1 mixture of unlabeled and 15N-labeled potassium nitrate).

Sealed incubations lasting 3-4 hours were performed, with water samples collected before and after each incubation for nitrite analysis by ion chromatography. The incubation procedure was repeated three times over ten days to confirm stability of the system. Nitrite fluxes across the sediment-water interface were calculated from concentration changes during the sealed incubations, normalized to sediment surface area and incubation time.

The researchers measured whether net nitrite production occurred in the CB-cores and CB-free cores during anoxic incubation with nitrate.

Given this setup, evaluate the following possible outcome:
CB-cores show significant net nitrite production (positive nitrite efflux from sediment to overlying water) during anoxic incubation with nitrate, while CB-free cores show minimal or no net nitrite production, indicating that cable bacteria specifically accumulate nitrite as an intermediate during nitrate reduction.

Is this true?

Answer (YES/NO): YES